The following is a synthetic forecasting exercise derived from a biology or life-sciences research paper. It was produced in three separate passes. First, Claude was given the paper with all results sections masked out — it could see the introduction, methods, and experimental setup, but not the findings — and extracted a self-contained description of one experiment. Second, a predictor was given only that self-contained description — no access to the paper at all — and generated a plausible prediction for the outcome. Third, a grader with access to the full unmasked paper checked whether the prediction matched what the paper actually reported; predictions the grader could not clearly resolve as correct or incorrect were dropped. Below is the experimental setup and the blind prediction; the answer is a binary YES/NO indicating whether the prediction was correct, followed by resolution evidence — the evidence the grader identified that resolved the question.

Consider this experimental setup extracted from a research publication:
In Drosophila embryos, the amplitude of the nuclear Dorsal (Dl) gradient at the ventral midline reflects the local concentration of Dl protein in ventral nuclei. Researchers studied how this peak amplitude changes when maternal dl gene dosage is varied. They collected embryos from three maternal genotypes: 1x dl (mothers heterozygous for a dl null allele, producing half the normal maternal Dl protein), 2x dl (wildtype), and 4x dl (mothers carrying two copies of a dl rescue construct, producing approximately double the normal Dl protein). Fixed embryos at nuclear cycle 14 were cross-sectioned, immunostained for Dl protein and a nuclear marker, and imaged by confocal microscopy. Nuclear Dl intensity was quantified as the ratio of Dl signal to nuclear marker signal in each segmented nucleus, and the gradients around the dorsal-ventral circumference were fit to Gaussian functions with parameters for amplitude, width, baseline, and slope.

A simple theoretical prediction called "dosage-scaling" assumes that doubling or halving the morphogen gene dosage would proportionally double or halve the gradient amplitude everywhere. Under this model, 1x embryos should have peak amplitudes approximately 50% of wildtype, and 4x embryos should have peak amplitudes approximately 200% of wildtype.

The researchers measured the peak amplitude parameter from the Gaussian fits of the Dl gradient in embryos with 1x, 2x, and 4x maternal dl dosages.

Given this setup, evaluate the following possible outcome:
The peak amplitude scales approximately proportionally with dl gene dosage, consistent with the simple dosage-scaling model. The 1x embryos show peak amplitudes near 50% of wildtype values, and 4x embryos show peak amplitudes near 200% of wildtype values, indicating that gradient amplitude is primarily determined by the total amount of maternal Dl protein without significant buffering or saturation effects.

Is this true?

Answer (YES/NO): NO